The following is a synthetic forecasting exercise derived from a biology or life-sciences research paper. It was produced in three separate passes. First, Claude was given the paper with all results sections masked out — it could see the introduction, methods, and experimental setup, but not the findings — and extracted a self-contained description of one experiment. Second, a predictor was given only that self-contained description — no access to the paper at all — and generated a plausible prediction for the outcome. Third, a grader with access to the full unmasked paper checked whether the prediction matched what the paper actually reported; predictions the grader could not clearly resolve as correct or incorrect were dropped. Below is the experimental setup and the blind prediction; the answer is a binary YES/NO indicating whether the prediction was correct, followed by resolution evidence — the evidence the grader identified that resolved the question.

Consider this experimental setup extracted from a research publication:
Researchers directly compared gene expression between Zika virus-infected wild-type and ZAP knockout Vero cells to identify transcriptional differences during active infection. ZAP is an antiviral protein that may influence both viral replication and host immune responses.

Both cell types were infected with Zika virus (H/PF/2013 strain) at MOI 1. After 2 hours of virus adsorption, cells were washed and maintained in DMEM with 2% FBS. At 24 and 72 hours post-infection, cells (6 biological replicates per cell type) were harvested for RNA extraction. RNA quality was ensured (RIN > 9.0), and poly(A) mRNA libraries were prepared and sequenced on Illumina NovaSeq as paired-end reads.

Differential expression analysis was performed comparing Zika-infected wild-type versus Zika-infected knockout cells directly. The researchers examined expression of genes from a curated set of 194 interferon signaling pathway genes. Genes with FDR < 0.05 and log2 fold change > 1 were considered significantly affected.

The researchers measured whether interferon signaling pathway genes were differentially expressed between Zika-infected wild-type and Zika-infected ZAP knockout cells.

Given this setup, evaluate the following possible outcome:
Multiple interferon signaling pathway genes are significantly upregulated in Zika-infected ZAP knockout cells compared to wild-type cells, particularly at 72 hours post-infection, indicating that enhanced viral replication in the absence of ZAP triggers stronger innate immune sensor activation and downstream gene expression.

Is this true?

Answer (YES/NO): NO